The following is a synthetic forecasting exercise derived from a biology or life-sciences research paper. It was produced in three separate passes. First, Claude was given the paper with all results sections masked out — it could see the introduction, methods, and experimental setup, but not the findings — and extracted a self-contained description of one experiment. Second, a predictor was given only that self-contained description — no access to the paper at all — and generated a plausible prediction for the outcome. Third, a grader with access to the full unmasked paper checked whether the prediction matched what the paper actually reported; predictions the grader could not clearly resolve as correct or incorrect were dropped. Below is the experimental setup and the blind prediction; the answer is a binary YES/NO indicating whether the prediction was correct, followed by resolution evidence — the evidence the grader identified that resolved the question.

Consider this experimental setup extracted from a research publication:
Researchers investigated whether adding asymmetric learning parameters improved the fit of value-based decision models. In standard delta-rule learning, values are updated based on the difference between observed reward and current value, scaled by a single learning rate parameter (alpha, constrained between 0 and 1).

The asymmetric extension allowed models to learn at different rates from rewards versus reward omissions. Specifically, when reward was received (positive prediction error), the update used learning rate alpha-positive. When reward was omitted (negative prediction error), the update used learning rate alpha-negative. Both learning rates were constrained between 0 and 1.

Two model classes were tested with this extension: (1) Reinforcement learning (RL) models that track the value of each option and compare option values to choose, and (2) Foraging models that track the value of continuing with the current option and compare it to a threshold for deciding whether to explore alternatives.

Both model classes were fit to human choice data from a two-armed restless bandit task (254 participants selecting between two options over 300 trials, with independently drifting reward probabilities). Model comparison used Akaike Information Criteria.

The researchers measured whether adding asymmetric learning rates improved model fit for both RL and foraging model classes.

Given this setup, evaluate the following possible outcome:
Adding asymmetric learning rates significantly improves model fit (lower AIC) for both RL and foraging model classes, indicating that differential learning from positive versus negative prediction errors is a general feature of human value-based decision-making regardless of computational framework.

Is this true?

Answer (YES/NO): YES